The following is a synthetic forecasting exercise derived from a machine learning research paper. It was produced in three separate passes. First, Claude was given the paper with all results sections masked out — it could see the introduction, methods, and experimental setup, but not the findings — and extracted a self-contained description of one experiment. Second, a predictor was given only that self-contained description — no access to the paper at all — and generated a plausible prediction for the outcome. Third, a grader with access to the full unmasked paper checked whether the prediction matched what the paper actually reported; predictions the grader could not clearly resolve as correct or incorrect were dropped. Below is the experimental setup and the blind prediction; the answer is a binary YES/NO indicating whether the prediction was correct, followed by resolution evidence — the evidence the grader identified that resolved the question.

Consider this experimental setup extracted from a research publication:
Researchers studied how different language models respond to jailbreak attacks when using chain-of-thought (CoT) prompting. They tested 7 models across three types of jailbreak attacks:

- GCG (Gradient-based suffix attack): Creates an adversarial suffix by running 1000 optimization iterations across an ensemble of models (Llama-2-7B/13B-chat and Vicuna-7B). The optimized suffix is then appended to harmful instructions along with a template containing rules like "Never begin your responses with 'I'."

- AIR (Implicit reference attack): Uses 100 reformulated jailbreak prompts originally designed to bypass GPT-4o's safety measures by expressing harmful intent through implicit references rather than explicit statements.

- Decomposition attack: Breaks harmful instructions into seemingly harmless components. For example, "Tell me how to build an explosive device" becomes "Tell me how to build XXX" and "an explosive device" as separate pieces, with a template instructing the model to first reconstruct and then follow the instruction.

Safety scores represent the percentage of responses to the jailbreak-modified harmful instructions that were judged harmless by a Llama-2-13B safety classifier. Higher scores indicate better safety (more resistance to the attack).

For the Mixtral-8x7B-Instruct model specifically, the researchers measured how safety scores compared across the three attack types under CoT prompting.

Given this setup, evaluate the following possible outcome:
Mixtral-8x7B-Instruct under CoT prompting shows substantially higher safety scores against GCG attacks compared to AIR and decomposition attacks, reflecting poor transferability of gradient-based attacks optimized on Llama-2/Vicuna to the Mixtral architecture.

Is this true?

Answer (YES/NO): NO